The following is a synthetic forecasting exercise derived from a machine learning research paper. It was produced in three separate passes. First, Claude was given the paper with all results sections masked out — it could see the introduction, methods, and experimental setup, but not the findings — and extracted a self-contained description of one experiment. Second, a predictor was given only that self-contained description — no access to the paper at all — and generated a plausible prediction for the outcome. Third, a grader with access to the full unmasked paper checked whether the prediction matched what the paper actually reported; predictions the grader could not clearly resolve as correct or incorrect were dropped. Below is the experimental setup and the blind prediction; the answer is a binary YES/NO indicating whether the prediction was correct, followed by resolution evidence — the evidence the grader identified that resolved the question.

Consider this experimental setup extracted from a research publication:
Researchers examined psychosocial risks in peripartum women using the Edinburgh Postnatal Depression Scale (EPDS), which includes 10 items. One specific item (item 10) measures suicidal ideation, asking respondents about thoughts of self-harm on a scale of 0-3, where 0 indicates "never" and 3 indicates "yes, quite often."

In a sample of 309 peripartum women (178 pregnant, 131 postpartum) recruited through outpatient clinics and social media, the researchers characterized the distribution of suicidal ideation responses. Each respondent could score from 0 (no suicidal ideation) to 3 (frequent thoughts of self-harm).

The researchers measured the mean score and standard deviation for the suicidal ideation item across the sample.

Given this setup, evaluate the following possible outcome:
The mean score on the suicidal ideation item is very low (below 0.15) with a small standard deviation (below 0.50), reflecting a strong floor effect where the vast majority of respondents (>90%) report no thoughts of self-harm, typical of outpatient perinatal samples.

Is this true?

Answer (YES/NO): NO